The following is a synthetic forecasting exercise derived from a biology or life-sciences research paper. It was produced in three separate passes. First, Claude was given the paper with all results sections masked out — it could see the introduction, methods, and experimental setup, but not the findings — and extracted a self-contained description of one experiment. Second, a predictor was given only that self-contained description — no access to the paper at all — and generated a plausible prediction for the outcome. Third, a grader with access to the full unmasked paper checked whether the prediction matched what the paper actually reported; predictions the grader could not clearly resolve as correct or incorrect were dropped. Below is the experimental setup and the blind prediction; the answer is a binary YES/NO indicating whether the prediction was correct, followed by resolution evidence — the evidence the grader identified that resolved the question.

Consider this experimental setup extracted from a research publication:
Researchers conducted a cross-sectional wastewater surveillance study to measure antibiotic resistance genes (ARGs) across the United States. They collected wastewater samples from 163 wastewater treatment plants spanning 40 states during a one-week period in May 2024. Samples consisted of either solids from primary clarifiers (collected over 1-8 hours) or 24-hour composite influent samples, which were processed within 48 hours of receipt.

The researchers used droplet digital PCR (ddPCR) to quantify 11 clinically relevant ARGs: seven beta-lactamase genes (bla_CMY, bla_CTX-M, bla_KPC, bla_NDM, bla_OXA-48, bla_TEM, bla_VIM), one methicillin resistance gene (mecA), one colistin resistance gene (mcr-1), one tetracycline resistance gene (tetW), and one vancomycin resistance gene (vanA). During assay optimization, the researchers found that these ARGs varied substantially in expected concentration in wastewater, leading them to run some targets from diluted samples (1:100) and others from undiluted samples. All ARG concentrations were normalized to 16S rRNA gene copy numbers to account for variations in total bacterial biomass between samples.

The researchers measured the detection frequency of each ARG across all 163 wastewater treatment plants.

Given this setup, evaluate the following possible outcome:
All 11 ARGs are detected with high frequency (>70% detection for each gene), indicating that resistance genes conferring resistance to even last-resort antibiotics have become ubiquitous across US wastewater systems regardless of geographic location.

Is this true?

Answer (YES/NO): NO